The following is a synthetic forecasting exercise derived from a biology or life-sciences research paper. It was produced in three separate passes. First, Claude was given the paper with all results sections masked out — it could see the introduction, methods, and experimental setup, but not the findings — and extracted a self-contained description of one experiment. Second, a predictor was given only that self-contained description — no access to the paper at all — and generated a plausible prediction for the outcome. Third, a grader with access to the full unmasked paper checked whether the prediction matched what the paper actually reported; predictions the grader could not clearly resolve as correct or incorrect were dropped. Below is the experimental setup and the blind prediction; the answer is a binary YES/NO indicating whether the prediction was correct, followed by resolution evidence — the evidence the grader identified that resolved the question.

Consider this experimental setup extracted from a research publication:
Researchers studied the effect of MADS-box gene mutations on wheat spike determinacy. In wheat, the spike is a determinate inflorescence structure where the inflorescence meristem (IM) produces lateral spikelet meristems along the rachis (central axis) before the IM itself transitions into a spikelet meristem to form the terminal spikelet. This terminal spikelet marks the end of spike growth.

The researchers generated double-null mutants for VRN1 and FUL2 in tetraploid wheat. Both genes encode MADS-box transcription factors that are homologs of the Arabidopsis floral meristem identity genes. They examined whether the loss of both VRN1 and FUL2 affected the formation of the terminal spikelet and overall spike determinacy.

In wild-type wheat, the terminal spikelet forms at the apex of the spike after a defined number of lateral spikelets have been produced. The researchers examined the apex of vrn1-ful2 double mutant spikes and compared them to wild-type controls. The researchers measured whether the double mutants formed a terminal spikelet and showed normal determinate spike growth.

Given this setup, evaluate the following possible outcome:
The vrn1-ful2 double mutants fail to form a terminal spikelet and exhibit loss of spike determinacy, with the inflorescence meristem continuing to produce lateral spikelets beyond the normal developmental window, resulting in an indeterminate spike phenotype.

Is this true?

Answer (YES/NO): NO